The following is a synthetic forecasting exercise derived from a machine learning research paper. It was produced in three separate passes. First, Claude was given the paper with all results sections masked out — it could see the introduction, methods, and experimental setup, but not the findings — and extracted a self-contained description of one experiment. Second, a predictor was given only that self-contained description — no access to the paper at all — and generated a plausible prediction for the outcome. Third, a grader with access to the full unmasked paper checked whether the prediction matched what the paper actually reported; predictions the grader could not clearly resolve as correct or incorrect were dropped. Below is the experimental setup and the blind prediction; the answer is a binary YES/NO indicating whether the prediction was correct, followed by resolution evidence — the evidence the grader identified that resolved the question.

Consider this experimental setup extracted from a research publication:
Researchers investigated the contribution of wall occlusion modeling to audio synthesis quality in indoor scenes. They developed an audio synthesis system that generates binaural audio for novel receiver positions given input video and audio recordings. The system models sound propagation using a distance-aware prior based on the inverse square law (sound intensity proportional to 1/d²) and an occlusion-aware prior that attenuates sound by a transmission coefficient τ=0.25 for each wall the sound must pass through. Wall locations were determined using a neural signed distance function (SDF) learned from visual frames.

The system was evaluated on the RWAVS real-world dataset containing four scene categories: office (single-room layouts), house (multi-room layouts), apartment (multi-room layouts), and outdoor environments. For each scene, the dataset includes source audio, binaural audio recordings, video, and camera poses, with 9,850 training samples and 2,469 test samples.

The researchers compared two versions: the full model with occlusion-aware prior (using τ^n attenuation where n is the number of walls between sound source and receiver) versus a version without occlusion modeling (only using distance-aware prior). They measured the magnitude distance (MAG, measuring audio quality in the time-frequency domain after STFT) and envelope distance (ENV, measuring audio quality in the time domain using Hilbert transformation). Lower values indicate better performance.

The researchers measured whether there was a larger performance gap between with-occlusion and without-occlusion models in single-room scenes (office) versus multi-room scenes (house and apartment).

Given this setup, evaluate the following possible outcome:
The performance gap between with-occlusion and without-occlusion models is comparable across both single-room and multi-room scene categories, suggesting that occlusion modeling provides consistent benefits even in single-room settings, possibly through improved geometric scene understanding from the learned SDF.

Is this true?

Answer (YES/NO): NO